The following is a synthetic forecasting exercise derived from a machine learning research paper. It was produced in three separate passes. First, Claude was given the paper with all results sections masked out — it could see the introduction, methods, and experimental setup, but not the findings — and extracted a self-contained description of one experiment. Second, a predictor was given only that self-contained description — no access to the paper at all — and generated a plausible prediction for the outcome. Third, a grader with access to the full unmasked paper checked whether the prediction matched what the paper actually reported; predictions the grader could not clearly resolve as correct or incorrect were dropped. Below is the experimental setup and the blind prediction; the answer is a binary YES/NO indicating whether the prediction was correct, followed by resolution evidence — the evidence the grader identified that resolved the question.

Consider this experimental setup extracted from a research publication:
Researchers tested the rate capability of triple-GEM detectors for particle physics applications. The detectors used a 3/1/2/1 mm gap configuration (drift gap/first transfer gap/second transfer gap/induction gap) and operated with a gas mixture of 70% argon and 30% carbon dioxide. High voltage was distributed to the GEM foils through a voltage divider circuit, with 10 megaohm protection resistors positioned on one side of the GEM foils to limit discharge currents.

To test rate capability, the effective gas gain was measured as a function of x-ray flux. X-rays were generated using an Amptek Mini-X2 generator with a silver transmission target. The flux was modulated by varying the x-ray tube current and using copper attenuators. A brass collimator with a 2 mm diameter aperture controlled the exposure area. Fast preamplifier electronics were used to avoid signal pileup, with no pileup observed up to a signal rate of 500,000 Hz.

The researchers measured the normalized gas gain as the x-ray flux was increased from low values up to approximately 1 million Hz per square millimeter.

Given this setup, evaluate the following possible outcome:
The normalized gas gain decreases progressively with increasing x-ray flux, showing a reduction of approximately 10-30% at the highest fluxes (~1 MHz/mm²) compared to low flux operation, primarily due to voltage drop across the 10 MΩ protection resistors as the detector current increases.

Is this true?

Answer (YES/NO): NO